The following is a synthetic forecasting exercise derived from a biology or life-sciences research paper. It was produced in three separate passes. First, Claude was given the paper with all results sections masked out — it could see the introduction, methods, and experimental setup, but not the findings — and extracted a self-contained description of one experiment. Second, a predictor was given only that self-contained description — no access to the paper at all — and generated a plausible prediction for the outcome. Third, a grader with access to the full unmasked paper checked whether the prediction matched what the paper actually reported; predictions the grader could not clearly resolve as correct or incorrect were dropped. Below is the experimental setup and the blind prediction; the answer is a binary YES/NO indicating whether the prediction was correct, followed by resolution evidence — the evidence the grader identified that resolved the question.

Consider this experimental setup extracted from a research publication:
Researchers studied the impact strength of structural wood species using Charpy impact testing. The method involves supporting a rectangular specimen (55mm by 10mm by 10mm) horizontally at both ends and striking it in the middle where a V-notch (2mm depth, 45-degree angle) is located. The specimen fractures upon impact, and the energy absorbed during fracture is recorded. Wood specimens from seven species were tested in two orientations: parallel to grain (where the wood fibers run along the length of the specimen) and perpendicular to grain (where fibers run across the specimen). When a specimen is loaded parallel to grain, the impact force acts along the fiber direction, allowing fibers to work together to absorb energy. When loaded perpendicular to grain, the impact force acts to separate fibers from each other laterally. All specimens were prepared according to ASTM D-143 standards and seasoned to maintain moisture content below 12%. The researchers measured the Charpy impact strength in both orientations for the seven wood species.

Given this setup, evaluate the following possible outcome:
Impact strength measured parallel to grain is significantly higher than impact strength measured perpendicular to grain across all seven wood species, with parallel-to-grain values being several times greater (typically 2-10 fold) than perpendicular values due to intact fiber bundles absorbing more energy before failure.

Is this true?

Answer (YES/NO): NO